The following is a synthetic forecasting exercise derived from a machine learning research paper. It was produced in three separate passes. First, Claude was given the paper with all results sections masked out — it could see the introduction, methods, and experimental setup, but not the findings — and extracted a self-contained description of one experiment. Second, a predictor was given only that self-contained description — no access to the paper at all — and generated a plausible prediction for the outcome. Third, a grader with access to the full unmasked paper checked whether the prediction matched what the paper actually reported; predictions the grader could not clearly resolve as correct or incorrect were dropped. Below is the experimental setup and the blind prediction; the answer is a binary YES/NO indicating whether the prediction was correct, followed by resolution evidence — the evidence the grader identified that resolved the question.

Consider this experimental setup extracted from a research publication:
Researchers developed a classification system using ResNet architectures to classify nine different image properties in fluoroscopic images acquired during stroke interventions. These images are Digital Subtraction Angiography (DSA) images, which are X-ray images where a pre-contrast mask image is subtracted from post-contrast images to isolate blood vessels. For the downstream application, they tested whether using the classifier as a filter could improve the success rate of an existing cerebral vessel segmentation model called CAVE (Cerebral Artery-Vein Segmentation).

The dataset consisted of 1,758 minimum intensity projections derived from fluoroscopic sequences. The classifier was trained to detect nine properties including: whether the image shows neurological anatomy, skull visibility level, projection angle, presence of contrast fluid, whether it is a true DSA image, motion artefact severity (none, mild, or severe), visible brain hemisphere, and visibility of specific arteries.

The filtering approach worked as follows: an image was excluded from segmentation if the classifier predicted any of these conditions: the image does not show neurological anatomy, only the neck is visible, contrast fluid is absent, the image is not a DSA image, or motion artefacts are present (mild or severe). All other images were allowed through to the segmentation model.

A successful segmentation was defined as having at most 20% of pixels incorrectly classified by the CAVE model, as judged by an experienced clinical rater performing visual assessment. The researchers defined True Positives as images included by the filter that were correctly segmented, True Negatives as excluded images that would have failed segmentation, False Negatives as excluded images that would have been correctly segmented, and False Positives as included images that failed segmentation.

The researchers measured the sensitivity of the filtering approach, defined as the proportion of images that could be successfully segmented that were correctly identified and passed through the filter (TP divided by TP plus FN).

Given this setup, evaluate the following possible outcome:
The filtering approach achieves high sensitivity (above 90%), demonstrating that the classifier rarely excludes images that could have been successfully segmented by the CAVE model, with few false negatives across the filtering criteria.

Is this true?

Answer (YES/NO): NO